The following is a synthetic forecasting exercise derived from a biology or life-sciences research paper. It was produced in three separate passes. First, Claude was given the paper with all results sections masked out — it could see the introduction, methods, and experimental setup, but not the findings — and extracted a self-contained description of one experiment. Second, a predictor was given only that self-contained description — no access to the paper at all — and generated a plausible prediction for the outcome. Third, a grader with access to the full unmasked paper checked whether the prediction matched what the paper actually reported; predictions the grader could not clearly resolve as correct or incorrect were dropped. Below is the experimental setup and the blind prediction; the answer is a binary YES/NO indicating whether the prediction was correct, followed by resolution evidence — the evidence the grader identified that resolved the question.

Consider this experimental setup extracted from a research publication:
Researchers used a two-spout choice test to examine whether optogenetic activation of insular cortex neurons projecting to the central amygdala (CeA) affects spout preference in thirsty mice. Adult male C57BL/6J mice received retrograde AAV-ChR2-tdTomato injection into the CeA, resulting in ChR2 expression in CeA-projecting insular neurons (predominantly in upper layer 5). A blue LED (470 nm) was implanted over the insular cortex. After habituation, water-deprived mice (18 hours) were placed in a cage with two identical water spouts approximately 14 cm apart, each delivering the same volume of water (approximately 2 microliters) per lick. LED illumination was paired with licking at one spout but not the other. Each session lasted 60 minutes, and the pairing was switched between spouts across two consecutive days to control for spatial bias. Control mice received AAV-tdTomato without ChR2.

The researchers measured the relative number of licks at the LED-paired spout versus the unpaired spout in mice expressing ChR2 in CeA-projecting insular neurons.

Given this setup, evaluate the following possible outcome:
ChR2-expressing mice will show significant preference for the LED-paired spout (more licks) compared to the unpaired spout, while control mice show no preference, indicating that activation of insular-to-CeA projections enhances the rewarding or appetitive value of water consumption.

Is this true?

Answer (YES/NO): NO